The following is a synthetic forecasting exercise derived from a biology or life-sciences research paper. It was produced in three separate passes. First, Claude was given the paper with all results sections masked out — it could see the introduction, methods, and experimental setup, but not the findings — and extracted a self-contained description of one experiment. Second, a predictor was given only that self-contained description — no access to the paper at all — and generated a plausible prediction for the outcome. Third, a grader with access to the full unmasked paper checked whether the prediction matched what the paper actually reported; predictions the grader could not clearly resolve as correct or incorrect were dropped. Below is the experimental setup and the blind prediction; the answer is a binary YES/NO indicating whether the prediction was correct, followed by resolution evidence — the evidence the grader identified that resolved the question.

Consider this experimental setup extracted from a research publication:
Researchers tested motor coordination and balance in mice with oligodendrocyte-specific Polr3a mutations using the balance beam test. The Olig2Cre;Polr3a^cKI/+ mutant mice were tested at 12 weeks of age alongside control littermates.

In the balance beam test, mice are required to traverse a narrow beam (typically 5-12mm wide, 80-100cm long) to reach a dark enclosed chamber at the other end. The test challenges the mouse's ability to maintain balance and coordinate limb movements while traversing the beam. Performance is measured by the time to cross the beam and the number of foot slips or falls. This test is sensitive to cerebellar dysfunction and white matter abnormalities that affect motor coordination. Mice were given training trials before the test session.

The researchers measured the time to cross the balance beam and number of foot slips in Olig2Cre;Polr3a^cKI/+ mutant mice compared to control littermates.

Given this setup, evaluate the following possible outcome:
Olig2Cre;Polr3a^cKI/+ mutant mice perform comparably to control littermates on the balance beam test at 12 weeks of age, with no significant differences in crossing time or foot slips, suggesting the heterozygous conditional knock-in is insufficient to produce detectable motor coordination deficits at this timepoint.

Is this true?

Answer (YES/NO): NO